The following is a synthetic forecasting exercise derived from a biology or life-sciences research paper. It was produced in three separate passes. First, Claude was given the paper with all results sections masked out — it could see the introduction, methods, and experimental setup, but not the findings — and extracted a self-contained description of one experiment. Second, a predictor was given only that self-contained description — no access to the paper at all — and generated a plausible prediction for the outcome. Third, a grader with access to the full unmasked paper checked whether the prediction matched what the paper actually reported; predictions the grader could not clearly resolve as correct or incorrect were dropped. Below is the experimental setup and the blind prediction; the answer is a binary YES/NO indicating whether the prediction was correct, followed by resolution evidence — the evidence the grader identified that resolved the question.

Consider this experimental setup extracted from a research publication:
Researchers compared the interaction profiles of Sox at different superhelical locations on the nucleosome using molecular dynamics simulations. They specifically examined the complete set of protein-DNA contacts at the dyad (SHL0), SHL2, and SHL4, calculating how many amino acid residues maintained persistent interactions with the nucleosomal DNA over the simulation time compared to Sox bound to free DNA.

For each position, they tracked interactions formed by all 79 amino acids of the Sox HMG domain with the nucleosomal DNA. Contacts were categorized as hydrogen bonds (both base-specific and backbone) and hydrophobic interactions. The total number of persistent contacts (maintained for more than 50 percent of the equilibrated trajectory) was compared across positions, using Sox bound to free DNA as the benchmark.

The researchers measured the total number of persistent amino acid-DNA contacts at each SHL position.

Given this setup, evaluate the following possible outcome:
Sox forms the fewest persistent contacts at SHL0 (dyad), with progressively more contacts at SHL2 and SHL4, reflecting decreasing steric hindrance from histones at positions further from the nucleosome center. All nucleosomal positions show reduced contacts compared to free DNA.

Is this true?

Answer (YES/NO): NO